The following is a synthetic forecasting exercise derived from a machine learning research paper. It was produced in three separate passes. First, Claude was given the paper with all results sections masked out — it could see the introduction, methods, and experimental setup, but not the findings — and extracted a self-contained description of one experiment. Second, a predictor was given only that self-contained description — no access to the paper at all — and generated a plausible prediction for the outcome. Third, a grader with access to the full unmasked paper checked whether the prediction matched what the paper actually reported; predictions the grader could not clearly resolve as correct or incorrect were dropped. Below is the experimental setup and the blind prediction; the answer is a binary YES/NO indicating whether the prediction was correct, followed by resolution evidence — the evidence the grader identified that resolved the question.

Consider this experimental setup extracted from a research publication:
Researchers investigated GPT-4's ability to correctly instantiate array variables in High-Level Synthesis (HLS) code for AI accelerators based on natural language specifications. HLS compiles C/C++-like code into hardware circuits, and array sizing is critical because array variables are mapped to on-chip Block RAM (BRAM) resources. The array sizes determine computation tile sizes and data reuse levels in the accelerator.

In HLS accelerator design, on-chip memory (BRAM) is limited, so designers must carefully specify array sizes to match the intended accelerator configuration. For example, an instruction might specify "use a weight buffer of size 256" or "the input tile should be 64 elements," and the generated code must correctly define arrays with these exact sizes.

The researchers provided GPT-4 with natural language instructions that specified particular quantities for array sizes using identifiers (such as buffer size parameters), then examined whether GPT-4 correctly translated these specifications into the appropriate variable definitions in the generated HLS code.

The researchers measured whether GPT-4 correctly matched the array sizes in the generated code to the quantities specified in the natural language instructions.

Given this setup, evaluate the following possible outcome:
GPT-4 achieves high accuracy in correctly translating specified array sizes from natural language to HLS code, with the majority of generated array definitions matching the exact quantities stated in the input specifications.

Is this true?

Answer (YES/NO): NO